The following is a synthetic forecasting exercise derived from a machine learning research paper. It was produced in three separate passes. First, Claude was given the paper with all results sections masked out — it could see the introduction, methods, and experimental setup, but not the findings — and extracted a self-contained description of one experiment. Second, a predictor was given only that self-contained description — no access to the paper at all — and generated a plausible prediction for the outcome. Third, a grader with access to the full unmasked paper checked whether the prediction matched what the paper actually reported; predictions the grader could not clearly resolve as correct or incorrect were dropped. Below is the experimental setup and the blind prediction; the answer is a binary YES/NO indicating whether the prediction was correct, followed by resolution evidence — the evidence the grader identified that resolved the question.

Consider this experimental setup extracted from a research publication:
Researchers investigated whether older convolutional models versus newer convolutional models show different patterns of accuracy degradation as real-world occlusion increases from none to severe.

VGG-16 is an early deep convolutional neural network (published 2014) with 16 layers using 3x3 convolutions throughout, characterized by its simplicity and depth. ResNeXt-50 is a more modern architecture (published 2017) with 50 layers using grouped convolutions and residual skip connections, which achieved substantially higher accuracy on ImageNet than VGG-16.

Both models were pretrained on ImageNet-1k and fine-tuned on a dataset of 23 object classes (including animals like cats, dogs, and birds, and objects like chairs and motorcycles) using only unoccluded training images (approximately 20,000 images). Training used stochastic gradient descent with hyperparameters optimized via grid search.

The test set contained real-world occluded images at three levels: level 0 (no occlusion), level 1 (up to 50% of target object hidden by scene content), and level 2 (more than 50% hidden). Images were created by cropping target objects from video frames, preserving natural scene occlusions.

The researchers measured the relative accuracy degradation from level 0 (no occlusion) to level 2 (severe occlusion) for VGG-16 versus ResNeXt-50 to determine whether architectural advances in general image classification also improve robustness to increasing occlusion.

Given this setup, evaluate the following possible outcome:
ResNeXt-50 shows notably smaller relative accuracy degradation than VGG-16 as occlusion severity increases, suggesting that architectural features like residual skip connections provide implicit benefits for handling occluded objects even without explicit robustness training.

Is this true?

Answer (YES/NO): NO